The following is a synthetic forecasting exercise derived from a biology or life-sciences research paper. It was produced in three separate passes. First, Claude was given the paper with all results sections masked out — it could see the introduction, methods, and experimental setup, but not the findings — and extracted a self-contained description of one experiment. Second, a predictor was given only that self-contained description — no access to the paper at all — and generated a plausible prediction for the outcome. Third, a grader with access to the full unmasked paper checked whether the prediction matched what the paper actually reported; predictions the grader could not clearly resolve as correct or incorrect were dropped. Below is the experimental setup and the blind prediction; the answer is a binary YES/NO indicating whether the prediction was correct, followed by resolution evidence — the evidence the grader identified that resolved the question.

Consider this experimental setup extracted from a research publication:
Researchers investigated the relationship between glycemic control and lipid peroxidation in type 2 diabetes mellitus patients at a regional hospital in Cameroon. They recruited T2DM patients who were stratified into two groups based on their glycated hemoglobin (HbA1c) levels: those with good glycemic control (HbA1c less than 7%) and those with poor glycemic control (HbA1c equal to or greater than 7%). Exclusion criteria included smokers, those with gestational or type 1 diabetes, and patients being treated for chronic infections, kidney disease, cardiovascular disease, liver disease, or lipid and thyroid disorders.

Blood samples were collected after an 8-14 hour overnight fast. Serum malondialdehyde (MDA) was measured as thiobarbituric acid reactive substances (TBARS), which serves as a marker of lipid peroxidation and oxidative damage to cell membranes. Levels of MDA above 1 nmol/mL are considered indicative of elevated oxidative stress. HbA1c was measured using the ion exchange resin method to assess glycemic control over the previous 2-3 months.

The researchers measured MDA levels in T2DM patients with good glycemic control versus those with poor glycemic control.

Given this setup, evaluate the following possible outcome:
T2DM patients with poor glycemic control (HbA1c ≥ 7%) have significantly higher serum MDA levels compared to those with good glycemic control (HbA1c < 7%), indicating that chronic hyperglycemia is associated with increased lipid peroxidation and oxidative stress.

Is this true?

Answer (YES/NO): YES